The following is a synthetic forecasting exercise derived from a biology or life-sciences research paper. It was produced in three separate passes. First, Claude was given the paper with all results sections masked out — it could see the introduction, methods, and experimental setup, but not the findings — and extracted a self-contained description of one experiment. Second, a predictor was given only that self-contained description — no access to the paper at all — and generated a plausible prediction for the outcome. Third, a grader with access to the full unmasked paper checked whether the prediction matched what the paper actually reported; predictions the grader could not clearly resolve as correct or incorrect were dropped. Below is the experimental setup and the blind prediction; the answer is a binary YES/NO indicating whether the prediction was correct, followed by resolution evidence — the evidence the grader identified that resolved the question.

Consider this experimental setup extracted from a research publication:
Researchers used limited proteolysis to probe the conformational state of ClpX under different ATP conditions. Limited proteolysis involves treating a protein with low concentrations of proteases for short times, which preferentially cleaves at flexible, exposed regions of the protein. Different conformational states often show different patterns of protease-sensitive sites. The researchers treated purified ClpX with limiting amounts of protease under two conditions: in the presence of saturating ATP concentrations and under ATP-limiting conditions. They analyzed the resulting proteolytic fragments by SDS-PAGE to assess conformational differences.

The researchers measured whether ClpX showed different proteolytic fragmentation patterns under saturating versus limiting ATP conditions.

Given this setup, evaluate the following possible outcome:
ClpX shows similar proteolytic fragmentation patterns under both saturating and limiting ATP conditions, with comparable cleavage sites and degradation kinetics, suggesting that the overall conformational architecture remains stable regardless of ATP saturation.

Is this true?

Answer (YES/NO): NO